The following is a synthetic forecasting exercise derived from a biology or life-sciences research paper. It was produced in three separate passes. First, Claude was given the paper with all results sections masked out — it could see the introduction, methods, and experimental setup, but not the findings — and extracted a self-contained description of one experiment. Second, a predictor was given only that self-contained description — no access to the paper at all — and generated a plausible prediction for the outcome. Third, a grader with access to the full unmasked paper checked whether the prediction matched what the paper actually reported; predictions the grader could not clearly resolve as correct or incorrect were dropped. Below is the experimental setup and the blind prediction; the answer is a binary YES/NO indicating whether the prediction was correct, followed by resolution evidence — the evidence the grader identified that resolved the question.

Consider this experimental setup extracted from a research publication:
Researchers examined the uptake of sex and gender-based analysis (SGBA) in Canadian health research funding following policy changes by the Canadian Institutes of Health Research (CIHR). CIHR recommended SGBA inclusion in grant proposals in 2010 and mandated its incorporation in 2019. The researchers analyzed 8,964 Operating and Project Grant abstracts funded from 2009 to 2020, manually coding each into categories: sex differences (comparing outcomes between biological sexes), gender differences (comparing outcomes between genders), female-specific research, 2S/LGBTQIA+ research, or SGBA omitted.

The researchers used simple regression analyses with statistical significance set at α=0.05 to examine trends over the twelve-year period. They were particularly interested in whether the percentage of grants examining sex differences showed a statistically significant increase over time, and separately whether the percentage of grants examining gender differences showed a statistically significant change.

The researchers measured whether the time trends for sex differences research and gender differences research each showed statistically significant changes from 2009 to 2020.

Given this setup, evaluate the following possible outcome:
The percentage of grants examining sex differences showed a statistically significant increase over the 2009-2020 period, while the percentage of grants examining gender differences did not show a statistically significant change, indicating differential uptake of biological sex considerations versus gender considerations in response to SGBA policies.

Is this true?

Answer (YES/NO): YES